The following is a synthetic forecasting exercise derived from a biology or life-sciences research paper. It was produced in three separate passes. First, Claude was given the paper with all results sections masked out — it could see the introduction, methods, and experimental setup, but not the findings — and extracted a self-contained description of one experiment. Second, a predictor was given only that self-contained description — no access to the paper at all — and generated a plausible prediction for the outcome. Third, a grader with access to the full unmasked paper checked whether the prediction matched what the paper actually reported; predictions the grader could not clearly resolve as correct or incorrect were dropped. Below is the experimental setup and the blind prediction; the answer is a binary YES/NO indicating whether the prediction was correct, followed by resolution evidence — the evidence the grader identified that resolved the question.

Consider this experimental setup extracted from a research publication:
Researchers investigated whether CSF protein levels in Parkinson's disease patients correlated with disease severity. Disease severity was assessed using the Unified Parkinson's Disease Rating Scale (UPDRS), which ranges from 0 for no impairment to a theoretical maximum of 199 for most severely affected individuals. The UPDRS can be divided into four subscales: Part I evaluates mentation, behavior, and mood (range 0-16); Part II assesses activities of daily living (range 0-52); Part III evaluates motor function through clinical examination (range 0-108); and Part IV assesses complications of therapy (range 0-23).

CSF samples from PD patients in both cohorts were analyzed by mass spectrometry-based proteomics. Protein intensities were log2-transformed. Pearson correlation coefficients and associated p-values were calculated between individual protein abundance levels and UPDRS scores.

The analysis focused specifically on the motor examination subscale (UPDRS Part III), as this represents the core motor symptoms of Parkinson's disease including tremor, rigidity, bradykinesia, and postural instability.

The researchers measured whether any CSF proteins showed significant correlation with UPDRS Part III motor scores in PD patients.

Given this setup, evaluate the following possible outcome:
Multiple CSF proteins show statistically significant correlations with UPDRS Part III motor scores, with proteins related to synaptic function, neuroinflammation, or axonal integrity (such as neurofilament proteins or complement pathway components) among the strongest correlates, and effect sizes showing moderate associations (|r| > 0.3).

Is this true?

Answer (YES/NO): NO